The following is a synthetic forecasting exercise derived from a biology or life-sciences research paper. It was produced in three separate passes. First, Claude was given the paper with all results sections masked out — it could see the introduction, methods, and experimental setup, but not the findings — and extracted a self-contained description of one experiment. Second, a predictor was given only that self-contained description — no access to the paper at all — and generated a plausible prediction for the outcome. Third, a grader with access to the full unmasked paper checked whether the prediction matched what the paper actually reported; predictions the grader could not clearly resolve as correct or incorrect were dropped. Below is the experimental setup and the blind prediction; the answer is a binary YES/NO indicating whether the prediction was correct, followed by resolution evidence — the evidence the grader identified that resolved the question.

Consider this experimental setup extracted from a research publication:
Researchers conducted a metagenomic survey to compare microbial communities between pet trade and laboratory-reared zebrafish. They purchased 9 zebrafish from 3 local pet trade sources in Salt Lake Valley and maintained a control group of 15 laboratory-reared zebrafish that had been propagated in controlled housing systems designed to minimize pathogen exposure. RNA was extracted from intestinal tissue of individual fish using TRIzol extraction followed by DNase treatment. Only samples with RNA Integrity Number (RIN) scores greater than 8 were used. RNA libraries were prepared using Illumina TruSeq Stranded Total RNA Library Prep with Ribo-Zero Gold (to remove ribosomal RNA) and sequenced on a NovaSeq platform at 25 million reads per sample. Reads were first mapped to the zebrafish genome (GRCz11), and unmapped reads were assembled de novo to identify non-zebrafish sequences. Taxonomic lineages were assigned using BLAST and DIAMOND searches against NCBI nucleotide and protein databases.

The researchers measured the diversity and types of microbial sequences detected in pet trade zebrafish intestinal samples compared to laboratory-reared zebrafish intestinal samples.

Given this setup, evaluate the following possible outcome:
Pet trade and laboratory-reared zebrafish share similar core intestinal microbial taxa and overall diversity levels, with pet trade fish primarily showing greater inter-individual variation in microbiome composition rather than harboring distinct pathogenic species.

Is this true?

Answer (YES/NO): NO